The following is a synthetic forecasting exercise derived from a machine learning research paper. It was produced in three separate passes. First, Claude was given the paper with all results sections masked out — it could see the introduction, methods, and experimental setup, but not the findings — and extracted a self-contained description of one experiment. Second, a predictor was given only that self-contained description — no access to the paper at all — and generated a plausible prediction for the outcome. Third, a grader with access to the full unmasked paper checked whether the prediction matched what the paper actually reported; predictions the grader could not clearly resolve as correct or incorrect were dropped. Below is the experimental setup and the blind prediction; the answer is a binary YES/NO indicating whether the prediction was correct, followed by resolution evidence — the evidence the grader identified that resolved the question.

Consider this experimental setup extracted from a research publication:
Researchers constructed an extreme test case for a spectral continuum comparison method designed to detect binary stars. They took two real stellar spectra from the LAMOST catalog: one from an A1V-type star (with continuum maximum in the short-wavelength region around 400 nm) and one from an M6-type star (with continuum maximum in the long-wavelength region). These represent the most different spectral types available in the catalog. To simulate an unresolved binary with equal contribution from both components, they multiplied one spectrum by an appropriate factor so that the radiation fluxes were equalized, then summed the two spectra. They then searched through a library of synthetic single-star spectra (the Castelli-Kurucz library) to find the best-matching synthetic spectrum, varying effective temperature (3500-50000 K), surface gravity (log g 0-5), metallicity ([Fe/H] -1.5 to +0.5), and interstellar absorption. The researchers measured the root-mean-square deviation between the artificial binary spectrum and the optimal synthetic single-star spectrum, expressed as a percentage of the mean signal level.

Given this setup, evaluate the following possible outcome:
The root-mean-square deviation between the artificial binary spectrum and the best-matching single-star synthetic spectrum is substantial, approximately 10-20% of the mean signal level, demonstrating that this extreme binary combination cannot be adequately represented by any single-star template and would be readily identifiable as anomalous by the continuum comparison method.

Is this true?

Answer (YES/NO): NO